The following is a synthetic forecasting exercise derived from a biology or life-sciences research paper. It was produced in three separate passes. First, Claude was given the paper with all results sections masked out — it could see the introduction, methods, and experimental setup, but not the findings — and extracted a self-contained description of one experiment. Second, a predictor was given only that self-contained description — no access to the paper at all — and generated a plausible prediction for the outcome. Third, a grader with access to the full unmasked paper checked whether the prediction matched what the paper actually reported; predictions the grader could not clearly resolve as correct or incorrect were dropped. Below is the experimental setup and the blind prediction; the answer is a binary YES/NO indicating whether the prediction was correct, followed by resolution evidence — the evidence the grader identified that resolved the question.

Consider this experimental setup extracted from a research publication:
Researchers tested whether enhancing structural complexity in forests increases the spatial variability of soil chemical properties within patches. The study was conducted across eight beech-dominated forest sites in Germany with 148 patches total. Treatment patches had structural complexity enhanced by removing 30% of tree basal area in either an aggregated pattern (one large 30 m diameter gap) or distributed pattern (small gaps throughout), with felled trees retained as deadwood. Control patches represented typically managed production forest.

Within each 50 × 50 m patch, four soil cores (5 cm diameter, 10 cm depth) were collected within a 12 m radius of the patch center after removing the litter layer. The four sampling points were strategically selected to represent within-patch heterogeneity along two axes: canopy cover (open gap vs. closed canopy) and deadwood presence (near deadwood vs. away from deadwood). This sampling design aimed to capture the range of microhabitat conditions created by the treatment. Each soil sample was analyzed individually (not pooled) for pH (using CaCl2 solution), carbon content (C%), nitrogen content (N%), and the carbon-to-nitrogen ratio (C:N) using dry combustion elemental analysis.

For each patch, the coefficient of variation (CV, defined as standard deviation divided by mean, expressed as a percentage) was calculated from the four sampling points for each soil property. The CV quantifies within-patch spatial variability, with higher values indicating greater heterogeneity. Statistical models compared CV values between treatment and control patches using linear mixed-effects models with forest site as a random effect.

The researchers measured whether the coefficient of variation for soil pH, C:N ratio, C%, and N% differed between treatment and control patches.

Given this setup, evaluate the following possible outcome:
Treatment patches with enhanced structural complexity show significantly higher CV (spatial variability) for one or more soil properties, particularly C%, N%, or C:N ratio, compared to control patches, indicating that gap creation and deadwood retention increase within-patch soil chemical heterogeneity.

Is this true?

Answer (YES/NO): NO